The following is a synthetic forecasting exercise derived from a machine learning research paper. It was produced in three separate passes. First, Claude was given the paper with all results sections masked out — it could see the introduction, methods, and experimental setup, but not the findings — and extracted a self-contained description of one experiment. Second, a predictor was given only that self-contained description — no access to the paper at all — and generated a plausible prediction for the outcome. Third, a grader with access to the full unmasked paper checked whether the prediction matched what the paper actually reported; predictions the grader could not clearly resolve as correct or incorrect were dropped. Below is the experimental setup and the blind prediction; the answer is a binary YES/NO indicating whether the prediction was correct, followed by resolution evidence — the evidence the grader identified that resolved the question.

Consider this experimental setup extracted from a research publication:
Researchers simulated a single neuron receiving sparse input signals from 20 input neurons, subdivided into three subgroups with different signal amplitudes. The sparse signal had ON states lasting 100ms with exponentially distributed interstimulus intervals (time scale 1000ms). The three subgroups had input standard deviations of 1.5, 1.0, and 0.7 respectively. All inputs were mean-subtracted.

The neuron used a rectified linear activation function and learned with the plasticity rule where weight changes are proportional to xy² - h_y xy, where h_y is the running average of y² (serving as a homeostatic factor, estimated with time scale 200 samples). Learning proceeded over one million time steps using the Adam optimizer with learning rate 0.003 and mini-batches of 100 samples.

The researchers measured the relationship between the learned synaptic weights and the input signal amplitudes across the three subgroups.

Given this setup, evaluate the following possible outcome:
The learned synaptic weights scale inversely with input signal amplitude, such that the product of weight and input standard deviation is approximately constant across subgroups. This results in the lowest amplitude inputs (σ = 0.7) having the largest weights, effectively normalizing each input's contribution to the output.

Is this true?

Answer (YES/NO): YES